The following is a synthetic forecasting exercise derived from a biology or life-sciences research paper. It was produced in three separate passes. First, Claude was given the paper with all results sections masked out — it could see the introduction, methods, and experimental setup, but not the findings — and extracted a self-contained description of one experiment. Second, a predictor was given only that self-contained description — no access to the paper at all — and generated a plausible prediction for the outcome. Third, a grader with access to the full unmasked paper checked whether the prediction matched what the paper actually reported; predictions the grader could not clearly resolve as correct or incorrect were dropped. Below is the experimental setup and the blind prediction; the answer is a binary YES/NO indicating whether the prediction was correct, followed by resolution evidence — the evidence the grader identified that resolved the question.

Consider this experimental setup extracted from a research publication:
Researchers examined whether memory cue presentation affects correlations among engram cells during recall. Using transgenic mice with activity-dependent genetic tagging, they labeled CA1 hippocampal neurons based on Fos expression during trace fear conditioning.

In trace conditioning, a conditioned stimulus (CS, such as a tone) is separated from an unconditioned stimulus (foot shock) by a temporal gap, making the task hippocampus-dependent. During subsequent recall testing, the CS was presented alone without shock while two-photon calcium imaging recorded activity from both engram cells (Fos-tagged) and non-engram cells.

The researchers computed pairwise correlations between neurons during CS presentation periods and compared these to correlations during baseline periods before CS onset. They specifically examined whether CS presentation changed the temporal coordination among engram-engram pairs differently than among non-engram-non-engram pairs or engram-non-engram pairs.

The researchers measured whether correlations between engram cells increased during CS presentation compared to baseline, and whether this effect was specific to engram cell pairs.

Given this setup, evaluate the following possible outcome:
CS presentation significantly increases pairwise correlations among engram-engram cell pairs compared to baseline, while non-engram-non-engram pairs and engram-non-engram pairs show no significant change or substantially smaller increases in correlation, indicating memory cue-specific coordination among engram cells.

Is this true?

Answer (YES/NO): YES